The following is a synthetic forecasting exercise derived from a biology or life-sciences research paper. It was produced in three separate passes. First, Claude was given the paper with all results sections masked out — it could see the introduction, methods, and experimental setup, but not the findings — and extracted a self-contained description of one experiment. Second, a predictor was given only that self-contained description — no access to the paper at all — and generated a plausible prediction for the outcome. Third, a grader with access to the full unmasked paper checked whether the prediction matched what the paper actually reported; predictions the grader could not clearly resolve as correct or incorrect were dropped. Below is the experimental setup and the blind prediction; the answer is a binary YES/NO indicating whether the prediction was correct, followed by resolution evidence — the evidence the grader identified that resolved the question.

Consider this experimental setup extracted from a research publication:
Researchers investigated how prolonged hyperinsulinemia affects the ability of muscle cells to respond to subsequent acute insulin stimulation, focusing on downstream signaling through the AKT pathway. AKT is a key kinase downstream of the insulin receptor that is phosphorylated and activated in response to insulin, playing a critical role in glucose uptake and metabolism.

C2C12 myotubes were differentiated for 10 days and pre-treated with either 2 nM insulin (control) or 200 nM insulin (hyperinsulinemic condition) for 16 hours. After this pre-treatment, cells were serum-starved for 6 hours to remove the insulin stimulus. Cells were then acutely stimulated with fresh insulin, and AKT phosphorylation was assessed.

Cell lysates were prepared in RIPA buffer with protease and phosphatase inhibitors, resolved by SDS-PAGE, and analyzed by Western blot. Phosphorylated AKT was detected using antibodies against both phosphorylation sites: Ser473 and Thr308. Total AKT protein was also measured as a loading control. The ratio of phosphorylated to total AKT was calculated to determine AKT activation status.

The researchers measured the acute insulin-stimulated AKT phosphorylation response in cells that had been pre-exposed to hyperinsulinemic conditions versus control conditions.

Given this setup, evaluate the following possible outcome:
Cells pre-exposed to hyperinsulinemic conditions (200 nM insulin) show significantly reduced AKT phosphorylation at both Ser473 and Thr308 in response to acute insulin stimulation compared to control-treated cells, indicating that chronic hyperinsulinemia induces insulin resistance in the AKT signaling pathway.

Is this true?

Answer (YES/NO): YES